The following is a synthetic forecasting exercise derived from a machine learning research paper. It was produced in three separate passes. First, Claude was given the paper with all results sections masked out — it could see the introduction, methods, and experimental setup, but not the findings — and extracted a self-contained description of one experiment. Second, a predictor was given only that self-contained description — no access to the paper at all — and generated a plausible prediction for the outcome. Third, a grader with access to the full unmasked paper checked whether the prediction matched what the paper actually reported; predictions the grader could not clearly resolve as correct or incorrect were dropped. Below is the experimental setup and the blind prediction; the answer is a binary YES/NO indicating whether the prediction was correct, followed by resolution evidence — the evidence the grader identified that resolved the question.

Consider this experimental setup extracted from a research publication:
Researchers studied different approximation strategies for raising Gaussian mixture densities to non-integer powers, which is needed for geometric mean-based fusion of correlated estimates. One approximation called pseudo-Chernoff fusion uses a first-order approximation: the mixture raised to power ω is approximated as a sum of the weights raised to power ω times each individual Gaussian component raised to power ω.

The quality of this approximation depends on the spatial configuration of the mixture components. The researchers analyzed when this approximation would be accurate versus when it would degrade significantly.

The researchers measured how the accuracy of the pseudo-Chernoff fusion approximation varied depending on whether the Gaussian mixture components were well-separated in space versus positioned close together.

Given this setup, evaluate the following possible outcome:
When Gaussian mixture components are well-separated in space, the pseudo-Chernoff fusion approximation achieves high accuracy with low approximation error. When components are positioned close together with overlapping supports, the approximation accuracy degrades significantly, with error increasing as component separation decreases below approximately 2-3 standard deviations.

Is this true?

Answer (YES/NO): NO